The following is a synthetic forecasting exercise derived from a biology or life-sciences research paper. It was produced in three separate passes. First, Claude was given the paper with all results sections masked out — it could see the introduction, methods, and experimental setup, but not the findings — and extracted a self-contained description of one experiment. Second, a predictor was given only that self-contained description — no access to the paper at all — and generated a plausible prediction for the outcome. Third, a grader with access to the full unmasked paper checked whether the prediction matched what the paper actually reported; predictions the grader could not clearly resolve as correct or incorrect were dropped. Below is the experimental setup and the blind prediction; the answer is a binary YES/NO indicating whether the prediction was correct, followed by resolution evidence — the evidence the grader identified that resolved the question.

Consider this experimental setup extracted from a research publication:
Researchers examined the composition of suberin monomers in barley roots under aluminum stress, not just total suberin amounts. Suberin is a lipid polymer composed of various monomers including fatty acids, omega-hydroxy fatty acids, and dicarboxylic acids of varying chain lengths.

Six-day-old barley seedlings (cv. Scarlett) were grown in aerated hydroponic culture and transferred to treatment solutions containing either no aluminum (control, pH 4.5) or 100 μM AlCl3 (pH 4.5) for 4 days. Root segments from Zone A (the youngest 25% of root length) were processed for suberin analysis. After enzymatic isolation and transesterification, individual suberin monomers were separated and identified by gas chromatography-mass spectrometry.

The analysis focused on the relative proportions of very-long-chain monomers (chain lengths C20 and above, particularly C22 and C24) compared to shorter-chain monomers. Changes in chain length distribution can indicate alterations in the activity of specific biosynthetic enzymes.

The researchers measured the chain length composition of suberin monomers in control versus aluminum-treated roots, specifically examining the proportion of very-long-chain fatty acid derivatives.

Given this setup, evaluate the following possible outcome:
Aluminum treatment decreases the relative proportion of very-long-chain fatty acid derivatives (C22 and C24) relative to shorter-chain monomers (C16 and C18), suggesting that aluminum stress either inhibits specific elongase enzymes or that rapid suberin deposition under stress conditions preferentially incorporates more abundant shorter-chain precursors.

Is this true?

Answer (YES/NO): YES